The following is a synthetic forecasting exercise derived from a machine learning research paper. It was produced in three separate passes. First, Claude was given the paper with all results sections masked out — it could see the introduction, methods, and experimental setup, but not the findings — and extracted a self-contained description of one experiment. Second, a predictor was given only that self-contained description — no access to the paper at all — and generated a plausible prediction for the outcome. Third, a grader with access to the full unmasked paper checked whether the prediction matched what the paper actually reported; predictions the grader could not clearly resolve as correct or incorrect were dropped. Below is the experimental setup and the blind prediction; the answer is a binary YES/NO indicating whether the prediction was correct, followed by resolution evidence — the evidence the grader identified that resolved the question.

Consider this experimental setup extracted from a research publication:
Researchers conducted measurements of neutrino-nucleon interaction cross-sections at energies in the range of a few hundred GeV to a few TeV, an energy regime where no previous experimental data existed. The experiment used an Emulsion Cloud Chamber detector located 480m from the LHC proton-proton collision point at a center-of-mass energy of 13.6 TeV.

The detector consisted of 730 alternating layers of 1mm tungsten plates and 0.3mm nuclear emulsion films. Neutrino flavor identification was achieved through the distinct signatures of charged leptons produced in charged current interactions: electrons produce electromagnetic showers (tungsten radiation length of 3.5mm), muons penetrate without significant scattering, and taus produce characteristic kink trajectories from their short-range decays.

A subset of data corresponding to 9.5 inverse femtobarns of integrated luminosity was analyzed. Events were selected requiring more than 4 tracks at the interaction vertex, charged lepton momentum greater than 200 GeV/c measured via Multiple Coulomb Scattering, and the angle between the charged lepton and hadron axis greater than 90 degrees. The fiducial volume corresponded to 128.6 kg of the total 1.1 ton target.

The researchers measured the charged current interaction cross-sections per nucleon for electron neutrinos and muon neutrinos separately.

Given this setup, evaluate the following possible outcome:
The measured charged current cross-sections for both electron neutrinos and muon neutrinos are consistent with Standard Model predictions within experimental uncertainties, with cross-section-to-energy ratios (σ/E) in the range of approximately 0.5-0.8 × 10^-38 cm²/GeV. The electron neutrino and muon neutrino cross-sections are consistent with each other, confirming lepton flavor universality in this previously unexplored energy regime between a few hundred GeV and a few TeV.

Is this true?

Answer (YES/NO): NO